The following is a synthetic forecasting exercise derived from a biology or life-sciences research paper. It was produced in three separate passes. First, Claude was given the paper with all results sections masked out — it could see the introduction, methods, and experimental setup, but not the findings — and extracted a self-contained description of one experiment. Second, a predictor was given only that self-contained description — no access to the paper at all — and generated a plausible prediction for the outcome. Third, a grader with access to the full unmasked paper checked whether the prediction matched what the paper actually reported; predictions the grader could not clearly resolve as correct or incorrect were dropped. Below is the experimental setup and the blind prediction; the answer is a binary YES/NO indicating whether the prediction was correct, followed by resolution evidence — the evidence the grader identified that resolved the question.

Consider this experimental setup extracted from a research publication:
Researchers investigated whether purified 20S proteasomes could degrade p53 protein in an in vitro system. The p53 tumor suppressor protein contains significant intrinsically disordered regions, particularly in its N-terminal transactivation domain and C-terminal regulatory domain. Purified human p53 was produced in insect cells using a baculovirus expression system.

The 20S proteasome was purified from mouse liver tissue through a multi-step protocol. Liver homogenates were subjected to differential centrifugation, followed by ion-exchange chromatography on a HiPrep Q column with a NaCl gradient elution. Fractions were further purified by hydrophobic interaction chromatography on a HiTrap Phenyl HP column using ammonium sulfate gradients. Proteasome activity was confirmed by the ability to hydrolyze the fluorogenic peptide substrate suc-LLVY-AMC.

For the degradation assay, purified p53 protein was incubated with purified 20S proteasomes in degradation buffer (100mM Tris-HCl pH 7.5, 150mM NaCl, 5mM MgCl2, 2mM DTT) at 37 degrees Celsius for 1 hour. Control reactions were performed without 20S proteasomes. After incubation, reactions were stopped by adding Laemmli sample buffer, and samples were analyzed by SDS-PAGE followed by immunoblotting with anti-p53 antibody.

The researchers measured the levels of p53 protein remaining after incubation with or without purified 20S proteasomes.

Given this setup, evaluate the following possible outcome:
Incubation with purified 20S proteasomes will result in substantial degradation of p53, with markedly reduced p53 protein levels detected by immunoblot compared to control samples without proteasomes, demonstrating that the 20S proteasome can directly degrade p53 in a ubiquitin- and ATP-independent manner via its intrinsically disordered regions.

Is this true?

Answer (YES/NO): YES